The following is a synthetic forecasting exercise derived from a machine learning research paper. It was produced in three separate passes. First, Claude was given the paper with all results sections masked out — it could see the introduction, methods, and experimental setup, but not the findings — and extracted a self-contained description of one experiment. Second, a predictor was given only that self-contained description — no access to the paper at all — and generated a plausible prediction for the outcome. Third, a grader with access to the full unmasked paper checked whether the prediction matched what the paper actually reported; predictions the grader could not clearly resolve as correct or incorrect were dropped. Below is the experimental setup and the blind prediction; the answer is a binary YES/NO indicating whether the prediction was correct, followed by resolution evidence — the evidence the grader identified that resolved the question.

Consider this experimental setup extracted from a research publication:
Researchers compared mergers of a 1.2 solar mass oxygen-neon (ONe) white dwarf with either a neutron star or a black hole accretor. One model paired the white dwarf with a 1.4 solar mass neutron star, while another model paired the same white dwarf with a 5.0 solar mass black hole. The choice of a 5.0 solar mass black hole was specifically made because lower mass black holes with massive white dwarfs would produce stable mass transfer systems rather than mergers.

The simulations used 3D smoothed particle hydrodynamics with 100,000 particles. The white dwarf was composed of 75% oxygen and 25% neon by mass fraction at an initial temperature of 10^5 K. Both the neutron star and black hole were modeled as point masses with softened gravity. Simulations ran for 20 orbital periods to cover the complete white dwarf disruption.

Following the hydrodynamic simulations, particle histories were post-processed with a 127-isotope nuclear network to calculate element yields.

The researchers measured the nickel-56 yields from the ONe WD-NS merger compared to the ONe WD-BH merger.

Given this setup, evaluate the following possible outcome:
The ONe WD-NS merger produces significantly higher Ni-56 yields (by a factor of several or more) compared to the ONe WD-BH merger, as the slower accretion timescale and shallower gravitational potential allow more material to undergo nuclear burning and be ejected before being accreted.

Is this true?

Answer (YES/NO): YES